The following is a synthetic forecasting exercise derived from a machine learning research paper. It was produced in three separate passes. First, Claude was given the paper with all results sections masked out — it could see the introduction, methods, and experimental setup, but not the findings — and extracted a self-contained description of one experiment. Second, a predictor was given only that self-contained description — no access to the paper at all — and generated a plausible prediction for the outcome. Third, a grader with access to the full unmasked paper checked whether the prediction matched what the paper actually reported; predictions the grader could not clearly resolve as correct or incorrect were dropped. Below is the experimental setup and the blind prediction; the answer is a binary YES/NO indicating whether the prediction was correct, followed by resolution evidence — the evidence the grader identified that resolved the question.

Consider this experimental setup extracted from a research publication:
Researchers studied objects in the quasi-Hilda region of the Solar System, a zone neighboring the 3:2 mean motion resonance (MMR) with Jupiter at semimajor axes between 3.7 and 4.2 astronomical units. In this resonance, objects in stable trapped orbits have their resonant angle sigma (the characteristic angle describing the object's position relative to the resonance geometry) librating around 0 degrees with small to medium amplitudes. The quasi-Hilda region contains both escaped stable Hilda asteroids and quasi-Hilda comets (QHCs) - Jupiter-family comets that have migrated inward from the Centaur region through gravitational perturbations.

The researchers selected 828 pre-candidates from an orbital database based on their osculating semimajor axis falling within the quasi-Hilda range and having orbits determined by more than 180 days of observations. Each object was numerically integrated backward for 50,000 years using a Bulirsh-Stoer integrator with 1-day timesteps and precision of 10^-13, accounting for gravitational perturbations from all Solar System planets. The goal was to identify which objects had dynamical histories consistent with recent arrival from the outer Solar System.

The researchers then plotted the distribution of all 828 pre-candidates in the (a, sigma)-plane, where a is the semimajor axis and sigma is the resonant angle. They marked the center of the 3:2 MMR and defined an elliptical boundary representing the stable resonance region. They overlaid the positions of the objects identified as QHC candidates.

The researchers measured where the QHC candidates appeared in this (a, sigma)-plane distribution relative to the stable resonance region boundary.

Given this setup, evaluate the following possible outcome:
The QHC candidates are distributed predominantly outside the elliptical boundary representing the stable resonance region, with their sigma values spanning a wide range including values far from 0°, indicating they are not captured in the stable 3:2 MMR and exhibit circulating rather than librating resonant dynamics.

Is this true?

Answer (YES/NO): NO